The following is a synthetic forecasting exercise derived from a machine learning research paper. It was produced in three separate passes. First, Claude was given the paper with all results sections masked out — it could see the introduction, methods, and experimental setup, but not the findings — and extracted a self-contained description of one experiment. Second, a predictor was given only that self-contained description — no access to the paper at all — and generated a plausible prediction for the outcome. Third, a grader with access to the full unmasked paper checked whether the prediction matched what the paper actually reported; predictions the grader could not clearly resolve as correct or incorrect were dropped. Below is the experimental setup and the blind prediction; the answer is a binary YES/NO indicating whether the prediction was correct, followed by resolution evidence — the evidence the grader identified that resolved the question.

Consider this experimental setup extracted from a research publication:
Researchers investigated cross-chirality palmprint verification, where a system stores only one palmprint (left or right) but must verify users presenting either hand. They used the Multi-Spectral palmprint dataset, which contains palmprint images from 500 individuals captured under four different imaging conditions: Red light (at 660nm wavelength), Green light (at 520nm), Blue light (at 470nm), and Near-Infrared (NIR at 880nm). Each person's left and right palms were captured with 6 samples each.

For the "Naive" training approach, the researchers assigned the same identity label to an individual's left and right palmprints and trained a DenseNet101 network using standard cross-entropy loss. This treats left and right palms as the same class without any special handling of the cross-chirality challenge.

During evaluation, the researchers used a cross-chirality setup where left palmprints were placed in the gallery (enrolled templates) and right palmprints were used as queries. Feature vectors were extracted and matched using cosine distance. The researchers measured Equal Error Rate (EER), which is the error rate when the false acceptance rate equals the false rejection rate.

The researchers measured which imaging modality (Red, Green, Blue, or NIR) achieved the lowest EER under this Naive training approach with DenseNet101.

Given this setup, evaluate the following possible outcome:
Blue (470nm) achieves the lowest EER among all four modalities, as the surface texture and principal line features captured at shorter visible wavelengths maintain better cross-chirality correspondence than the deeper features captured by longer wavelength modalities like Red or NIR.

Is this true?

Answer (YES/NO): NO